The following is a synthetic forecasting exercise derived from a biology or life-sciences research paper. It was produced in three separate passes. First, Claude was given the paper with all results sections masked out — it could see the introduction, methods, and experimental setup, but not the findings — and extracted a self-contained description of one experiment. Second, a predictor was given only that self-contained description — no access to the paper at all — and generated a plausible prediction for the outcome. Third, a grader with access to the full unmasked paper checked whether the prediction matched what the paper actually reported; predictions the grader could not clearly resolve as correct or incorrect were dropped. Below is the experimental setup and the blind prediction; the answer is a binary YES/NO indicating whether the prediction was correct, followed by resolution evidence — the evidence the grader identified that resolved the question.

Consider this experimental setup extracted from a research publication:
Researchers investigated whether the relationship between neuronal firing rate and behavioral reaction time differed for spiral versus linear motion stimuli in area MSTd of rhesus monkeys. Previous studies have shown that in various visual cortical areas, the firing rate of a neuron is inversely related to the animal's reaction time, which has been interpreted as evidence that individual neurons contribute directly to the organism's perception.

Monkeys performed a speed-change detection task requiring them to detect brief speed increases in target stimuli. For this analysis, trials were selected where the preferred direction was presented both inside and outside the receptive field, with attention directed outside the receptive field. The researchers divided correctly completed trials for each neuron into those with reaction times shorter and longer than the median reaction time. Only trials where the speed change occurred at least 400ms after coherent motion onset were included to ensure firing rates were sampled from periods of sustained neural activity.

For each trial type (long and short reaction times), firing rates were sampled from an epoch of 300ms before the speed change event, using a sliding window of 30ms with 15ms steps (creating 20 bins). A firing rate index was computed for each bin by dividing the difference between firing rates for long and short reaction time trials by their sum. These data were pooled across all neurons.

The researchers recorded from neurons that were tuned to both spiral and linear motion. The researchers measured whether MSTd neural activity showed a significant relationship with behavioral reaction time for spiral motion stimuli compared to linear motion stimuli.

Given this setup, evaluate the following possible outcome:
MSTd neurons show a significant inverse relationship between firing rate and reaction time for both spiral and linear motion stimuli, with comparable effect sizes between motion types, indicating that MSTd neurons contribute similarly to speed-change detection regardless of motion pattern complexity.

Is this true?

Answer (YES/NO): NO